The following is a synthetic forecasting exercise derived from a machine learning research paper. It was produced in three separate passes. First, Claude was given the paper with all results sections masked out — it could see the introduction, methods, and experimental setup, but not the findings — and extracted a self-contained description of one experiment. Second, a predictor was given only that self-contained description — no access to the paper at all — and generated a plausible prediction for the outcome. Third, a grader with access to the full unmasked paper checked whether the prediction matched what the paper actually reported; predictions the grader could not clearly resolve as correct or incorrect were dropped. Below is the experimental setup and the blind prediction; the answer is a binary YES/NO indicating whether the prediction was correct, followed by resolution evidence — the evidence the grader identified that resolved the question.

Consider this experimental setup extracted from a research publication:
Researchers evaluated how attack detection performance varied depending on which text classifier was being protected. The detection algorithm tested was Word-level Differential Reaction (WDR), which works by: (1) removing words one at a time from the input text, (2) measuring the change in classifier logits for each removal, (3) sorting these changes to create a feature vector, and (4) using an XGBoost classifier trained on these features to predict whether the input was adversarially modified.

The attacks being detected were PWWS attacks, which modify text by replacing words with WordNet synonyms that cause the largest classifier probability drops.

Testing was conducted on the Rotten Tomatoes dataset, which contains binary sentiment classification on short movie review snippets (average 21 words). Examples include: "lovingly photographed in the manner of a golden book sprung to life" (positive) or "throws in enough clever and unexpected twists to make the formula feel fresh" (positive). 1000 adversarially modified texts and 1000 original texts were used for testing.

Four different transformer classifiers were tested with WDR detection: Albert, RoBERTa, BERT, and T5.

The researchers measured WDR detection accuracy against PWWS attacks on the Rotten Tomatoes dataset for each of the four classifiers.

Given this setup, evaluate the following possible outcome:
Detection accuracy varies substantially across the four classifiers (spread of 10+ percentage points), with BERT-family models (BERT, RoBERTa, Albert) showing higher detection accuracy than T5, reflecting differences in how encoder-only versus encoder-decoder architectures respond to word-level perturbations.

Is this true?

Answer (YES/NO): NO